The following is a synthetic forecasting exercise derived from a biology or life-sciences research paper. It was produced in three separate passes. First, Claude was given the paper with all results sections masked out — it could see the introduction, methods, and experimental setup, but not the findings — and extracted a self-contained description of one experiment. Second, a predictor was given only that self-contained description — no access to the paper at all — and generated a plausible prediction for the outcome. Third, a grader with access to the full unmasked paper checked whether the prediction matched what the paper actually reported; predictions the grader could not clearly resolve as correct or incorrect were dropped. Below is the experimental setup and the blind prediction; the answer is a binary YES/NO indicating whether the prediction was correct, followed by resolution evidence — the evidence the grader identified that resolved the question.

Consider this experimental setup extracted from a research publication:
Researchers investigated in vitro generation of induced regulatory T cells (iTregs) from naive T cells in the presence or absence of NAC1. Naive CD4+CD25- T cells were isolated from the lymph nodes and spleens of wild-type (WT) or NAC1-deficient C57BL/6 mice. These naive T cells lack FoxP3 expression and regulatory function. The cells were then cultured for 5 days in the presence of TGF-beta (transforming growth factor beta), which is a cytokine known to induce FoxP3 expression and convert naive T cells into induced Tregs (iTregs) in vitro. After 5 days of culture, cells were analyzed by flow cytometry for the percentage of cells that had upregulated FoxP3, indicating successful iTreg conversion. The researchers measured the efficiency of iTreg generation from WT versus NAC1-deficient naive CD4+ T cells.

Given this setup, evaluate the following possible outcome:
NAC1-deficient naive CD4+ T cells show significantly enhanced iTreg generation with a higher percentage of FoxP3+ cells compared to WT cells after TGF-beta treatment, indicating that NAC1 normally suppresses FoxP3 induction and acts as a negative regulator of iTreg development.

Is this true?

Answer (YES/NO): YES